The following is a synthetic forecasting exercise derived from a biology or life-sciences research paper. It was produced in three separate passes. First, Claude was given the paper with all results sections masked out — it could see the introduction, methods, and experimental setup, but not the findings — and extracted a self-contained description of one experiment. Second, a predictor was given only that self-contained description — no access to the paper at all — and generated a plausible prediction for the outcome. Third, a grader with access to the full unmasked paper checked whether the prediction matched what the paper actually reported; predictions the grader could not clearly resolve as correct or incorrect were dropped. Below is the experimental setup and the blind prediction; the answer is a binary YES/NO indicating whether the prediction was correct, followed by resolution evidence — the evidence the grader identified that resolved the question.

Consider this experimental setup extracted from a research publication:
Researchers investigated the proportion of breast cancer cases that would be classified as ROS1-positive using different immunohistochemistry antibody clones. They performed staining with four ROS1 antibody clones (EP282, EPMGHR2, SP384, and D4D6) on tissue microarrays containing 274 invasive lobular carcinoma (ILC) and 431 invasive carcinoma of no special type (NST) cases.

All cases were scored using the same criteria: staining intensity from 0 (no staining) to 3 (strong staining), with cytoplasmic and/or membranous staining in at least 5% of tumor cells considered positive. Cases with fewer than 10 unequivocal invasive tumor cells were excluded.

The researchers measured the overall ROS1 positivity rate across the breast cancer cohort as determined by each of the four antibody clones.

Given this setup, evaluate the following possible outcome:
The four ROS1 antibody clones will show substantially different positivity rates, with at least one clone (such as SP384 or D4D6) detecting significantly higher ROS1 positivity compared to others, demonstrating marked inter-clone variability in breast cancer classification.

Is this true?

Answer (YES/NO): NO